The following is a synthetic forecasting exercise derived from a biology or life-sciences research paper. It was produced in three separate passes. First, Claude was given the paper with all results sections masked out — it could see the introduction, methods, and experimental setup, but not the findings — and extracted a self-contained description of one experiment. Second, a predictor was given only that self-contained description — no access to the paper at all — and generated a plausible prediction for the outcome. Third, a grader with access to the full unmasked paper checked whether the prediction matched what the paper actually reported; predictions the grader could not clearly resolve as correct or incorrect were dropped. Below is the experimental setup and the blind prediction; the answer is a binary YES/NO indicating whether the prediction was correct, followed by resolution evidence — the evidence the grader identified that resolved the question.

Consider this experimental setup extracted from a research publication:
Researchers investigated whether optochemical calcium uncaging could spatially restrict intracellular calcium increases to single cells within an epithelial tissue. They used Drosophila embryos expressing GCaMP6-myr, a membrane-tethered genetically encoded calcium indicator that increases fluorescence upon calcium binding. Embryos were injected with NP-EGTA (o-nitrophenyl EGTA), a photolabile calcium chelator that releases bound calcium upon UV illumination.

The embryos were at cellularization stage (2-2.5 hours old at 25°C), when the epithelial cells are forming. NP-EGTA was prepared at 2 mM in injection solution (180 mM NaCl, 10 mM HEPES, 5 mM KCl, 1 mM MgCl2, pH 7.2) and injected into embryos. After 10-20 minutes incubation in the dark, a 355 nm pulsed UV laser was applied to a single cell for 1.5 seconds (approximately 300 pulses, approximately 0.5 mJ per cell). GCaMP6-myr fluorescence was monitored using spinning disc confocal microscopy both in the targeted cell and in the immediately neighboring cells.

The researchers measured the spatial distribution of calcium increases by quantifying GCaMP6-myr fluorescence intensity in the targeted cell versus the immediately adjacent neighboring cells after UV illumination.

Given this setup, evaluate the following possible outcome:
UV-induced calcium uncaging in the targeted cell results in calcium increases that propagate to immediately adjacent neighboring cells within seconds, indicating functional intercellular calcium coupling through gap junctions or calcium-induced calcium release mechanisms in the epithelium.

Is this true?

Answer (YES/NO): NO